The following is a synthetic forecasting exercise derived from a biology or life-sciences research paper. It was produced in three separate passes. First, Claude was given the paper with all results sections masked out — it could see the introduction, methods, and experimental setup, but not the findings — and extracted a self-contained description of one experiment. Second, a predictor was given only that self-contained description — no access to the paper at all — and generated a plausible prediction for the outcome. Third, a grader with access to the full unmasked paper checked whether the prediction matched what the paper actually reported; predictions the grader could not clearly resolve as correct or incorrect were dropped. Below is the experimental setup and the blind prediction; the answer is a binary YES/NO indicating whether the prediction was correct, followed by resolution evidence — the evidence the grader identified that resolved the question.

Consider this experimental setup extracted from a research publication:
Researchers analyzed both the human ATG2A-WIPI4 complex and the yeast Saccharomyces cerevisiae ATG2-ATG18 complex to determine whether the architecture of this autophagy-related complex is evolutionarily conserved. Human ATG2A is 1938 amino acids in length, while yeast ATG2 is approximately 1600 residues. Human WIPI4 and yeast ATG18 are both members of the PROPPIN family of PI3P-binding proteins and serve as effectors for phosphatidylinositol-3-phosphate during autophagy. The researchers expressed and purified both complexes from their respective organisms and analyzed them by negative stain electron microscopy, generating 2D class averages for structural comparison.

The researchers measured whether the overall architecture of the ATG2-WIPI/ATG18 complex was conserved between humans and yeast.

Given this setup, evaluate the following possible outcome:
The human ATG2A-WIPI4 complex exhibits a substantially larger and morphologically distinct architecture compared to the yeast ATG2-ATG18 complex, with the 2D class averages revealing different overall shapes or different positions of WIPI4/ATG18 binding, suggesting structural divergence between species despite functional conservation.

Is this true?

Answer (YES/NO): NO